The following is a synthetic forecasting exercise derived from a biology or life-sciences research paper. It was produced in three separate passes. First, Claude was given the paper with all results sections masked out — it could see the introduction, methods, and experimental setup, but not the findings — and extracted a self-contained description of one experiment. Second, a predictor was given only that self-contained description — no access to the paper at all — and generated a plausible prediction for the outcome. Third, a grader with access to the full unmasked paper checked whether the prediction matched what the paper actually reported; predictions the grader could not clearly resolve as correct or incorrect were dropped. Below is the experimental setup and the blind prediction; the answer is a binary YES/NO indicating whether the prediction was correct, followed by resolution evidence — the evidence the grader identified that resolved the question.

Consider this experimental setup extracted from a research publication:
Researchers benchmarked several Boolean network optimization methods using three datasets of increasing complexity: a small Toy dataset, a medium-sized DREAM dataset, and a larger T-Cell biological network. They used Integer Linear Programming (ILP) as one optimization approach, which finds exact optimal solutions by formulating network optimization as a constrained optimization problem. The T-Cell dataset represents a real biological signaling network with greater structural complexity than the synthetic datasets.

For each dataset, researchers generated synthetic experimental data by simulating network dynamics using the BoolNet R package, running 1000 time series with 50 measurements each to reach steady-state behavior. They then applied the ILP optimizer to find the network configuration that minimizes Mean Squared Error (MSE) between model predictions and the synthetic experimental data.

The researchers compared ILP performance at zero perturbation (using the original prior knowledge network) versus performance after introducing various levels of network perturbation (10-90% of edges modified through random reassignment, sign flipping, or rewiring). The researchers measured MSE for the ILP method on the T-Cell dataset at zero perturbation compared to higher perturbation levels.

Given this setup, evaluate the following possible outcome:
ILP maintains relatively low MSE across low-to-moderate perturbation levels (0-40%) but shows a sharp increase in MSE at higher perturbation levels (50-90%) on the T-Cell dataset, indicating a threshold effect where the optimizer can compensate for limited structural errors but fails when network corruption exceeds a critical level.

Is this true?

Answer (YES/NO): NO